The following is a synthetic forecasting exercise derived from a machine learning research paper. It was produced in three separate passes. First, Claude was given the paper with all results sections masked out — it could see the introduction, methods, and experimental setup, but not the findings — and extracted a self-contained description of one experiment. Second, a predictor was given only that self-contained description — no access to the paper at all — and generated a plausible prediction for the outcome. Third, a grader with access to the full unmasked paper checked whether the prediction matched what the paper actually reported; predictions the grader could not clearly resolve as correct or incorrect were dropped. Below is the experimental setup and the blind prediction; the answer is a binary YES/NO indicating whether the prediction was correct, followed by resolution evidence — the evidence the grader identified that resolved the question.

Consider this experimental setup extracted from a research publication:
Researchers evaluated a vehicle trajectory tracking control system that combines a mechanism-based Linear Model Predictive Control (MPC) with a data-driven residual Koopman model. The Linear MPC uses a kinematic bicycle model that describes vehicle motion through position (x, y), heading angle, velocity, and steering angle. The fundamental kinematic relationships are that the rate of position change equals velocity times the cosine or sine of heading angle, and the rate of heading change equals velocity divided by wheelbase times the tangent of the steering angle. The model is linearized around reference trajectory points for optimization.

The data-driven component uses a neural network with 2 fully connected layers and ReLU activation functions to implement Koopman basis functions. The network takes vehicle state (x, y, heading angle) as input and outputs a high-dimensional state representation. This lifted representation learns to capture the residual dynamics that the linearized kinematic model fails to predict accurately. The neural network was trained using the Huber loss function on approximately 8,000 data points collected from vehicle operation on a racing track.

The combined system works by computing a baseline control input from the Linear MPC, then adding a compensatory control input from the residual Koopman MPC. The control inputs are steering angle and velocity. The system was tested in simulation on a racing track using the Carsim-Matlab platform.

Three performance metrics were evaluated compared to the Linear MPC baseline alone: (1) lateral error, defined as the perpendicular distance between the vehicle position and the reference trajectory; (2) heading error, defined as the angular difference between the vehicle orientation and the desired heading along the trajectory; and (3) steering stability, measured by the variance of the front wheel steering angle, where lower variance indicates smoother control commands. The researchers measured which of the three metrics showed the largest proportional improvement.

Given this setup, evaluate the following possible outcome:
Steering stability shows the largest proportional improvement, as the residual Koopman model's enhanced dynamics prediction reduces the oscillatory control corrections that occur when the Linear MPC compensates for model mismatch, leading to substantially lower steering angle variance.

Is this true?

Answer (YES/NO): YES